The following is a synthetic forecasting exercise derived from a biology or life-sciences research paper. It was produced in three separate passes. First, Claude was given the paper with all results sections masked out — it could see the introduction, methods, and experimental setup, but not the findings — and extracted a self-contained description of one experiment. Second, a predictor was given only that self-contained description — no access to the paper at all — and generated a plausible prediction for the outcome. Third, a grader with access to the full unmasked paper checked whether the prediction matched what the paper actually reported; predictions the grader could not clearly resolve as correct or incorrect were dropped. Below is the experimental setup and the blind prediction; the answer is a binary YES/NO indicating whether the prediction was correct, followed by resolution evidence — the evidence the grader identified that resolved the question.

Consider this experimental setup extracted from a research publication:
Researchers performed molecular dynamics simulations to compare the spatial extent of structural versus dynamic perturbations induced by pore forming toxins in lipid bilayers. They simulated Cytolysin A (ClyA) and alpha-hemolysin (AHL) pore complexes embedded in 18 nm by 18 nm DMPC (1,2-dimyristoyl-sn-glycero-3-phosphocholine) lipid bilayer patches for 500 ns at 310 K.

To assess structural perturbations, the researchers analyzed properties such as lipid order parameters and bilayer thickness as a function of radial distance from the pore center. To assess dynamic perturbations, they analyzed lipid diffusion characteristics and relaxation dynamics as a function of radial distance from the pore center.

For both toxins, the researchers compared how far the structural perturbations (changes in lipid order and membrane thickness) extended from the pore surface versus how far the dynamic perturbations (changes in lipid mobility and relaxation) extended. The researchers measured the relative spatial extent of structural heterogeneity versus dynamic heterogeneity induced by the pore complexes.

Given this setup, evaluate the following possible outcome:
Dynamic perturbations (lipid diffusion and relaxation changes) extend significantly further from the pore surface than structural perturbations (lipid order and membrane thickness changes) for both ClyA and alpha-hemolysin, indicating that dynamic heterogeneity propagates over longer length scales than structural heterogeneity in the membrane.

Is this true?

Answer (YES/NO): YES